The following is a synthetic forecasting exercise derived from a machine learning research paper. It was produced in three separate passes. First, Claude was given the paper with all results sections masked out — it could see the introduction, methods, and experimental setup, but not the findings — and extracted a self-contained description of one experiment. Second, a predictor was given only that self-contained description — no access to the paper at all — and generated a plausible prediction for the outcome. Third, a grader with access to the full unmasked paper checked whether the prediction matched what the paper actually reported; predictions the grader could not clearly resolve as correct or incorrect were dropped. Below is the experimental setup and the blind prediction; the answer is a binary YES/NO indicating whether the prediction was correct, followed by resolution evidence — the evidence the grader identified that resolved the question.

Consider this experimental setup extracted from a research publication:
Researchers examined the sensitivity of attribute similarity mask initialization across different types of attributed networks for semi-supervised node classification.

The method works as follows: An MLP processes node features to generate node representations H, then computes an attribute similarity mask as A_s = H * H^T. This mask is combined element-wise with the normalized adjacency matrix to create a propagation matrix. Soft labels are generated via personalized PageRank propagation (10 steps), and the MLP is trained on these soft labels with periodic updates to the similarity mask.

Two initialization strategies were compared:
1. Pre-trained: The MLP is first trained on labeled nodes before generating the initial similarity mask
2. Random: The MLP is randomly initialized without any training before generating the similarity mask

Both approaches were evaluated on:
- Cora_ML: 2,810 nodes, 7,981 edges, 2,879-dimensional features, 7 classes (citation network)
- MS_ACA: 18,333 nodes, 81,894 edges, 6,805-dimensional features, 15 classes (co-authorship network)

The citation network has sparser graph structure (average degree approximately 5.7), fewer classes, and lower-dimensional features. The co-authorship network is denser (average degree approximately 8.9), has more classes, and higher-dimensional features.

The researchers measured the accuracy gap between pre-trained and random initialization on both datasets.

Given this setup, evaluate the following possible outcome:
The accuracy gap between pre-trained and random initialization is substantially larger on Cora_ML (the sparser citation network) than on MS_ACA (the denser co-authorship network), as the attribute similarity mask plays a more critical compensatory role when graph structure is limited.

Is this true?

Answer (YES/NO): YES